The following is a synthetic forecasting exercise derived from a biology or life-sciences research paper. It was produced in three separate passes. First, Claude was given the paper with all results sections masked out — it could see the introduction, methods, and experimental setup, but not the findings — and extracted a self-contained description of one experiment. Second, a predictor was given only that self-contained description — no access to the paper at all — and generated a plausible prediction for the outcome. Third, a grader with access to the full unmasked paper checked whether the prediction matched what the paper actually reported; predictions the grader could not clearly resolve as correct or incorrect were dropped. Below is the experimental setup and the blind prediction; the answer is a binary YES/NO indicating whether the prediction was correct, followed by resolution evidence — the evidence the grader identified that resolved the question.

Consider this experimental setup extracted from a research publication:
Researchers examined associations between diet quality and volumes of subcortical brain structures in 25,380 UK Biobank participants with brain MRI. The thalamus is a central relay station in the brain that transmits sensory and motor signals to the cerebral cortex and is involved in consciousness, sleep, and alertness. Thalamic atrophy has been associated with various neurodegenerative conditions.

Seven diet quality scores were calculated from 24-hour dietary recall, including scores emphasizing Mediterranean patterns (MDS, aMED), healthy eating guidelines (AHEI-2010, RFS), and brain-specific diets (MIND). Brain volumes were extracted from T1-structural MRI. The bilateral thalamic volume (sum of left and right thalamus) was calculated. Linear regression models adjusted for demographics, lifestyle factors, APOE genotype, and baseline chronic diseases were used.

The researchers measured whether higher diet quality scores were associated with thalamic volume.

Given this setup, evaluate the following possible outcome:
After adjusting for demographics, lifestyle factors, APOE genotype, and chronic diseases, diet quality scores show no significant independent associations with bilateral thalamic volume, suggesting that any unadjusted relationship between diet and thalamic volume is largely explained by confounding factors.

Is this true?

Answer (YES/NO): NO